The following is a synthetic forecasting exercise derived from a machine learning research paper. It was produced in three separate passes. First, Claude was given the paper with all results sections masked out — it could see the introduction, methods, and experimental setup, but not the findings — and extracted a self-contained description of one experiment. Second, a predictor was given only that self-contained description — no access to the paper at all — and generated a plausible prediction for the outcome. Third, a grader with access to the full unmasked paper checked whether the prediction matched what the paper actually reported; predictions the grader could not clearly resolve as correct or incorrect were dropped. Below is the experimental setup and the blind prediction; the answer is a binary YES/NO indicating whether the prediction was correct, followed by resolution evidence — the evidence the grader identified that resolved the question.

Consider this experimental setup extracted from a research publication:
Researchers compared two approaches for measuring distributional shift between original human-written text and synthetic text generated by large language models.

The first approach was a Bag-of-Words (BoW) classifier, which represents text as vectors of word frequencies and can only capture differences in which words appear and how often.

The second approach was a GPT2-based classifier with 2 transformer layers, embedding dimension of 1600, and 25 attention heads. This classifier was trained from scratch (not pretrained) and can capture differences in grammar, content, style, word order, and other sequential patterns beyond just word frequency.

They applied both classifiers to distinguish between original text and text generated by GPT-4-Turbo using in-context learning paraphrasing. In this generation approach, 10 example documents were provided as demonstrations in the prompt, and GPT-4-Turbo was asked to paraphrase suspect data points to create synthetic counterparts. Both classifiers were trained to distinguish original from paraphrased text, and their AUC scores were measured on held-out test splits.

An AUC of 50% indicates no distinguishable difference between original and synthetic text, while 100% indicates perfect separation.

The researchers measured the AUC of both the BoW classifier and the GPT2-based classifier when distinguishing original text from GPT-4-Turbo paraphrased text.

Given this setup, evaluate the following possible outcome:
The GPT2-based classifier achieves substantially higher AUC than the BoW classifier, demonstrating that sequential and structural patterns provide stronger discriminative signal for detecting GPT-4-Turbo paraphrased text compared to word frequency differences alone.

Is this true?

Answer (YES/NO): YES